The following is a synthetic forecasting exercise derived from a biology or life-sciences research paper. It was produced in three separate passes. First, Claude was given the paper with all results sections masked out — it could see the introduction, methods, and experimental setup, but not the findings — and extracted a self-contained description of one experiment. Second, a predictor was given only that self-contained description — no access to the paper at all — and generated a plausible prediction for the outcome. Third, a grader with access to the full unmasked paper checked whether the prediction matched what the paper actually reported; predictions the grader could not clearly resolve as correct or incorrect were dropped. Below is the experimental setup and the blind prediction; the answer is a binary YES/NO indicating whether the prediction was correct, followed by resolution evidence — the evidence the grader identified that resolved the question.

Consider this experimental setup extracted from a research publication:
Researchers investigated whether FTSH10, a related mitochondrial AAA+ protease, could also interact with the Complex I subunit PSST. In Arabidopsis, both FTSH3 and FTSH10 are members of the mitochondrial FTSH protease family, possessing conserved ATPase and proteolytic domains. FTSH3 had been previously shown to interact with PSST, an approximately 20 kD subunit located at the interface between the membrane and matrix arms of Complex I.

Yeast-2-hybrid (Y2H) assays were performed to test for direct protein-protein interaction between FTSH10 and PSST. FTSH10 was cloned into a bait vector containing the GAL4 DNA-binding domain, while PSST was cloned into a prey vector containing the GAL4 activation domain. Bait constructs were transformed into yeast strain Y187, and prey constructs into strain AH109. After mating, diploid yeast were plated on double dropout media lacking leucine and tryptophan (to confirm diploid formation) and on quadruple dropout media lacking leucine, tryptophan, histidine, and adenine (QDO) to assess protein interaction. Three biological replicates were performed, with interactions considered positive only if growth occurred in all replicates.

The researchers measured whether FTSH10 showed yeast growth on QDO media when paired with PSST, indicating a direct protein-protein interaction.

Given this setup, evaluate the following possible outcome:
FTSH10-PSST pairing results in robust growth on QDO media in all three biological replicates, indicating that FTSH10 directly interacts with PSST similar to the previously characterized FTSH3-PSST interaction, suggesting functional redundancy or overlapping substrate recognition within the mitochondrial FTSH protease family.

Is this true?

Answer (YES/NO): NO